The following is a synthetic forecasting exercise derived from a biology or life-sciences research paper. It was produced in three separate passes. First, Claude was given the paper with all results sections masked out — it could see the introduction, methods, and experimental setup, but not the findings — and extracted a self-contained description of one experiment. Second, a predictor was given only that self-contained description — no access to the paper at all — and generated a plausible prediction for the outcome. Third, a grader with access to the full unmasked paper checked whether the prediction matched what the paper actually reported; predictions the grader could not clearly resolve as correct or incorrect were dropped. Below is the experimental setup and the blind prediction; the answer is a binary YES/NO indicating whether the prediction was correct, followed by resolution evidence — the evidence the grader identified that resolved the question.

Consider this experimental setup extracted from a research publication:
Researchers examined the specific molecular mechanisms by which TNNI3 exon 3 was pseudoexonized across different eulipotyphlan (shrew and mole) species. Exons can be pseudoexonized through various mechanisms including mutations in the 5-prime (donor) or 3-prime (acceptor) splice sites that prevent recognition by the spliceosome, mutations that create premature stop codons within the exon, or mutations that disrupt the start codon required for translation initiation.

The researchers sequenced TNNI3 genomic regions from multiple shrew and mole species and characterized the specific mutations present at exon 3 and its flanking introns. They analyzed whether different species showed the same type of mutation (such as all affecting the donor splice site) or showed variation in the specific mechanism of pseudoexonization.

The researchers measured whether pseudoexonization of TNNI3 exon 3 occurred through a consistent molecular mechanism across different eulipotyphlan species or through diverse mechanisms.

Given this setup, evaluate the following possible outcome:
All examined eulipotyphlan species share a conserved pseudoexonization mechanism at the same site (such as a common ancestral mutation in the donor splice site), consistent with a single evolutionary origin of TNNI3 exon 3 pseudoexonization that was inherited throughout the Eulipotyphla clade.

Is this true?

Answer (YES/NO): NO